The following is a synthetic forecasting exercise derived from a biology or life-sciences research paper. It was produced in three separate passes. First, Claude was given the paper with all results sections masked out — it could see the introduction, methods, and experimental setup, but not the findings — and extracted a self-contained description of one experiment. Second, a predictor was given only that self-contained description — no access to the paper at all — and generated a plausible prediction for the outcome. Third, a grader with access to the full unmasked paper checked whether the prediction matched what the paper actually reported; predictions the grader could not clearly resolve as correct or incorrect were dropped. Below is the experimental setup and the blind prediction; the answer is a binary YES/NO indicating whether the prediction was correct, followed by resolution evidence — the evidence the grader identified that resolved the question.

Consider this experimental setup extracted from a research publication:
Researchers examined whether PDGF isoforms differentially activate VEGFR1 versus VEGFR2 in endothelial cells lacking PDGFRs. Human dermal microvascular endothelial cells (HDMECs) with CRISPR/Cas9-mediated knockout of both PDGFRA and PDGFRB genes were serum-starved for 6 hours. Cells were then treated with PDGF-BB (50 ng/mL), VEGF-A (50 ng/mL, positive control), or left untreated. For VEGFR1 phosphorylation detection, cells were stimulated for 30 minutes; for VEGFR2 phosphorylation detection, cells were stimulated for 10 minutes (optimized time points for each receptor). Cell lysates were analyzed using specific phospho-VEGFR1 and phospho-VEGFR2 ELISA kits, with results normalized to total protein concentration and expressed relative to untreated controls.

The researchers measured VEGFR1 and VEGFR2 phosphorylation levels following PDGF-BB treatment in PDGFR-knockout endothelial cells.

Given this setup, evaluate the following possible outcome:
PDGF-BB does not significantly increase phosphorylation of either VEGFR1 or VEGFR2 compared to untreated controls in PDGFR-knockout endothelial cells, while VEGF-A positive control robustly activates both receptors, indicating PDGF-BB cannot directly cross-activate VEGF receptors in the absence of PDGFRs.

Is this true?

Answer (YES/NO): NO